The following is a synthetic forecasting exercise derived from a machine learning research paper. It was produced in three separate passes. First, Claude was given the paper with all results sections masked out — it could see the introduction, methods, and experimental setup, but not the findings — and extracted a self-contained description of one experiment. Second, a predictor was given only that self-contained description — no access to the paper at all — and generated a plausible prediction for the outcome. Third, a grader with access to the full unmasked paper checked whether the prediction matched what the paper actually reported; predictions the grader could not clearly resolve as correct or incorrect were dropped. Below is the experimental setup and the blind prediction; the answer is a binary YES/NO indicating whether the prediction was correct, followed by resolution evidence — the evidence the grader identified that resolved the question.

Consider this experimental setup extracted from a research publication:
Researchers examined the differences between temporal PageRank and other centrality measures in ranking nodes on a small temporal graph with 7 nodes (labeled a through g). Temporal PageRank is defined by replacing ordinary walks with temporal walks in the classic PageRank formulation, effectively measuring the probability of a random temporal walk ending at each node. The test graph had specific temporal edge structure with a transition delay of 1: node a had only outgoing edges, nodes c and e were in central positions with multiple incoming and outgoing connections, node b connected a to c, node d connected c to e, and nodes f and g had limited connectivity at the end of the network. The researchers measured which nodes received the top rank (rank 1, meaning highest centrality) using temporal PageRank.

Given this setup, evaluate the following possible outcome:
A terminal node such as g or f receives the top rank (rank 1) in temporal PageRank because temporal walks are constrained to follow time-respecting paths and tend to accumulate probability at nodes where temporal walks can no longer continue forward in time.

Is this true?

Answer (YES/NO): NO